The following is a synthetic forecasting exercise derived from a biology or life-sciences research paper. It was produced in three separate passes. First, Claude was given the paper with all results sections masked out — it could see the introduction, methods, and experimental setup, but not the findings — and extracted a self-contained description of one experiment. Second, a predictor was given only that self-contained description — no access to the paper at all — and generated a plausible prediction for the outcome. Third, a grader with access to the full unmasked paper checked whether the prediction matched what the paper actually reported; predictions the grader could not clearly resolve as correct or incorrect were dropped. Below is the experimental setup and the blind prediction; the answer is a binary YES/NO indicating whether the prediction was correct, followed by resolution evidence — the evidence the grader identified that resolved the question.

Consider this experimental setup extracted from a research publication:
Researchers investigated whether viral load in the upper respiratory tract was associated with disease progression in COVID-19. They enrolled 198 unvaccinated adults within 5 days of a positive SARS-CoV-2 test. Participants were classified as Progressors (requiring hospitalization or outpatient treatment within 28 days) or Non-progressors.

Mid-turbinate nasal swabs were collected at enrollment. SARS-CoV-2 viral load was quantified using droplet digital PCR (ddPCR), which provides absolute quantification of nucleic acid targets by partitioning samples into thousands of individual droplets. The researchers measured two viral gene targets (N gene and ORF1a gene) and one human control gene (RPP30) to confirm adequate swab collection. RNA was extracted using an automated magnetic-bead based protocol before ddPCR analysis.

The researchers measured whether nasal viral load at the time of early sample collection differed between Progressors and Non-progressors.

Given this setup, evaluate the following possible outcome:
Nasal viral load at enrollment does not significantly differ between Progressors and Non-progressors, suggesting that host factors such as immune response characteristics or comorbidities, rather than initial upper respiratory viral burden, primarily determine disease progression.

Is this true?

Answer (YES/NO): YES